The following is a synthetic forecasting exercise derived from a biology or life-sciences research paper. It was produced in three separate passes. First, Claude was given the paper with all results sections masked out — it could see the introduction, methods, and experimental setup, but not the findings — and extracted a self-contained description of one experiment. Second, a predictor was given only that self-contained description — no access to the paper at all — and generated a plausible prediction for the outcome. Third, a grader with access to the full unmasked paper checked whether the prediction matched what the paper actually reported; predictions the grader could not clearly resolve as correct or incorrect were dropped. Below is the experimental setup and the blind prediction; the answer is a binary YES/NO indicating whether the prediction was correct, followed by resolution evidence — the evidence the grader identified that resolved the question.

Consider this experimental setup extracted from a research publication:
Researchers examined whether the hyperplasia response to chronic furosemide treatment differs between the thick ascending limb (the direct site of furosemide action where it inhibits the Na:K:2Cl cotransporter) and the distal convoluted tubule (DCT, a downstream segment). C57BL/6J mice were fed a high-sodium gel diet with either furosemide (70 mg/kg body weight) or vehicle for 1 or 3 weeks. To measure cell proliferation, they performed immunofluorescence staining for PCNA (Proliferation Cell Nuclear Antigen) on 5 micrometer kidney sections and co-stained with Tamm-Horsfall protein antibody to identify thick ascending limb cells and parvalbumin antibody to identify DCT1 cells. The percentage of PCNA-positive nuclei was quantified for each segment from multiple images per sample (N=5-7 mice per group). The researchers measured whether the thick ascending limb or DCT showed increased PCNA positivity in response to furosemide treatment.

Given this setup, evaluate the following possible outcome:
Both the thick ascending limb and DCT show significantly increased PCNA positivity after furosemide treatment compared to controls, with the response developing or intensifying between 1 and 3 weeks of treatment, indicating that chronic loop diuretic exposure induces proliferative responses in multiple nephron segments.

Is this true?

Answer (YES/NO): NO